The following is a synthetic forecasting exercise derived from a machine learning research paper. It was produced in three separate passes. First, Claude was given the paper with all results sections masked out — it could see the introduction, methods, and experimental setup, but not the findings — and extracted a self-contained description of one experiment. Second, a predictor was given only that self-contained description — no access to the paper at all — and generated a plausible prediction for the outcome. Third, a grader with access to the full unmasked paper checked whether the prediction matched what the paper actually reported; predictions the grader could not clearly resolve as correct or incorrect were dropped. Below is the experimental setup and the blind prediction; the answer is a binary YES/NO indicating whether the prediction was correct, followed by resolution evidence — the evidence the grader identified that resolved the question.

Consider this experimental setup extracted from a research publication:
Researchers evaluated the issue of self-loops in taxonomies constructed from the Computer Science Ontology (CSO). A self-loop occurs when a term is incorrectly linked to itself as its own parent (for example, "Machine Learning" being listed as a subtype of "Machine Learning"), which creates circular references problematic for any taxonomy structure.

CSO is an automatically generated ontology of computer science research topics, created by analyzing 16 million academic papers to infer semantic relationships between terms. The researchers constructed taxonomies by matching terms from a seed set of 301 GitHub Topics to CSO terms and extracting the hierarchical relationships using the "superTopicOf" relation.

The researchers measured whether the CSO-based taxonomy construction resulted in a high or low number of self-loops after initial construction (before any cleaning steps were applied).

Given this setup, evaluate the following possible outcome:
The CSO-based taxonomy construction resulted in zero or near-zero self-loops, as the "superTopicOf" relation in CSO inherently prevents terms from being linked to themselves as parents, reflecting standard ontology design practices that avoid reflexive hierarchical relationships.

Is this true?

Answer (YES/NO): NO